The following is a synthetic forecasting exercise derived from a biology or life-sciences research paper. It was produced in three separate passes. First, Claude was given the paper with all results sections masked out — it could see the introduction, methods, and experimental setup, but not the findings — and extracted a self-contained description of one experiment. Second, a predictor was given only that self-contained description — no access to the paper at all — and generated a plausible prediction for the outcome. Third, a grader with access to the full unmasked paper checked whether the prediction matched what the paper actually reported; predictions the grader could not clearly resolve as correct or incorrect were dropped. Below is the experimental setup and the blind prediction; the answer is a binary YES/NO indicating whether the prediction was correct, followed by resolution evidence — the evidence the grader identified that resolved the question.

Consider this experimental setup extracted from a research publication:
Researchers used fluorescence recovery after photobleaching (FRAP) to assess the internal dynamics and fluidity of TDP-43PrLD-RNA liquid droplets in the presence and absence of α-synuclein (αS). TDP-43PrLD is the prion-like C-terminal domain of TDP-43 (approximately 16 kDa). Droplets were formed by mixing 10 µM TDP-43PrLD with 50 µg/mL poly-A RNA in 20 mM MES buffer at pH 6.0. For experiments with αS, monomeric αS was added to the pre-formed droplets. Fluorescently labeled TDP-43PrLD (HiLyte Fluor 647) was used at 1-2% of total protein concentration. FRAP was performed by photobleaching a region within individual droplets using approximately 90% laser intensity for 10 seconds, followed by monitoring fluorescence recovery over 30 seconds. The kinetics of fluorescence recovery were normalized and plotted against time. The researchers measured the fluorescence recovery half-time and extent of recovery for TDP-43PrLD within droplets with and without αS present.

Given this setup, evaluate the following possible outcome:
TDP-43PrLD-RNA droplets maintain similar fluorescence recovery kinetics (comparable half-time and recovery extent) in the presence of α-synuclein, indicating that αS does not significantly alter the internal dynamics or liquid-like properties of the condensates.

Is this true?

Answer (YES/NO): NO